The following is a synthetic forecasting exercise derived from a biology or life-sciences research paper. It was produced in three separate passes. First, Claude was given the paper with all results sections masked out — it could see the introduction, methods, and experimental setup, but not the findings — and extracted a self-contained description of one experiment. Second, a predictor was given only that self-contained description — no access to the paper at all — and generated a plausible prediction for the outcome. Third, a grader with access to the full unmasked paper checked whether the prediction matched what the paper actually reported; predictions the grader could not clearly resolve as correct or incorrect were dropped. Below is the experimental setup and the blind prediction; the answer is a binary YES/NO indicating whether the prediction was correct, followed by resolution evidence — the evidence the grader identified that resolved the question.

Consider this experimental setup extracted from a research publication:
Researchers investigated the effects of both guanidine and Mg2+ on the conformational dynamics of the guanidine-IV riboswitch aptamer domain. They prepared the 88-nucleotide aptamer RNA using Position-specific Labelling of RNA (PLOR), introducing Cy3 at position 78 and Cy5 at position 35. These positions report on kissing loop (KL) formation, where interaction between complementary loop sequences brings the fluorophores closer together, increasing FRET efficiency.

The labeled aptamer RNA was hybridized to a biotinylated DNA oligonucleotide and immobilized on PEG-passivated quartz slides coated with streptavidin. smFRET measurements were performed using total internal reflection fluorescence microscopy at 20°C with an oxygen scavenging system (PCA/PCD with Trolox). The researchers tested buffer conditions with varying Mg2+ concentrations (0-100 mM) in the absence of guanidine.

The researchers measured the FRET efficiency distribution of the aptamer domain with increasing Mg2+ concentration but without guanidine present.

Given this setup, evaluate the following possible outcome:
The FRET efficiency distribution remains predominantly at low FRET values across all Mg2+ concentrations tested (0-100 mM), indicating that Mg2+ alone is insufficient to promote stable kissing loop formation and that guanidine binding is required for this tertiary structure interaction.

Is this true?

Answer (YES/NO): NO